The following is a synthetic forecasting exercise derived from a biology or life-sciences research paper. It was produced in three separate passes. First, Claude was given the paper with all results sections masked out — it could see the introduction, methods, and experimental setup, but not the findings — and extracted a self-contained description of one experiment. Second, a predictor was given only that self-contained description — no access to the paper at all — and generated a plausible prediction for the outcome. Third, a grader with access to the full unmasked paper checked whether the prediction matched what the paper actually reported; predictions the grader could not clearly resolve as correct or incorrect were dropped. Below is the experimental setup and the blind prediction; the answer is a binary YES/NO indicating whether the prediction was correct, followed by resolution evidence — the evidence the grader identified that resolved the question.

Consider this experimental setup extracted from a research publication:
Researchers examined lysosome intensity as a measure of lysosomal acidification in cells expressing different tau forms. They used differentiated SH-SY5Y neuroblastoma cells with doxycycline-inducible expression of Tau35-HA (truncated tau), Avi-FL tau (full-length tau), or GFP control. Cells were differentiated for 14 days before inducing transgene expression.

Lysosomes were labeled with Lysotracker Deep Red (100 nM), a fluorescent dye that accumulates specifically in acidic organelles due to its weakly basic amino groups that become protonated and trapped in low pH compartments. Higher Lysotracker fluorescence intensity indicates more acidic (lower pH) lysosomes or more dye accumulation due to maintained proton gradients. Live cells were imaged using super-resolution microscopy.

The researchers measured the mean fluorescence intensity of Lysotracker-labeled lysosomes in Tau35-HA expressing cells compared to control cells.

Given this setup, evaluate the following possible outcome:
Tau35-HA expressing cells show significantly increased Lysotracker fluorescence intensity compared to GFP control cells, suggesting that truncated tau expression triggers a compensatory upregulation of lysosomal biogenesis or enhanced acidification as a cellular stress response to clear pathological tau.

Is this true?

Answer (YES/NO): NO